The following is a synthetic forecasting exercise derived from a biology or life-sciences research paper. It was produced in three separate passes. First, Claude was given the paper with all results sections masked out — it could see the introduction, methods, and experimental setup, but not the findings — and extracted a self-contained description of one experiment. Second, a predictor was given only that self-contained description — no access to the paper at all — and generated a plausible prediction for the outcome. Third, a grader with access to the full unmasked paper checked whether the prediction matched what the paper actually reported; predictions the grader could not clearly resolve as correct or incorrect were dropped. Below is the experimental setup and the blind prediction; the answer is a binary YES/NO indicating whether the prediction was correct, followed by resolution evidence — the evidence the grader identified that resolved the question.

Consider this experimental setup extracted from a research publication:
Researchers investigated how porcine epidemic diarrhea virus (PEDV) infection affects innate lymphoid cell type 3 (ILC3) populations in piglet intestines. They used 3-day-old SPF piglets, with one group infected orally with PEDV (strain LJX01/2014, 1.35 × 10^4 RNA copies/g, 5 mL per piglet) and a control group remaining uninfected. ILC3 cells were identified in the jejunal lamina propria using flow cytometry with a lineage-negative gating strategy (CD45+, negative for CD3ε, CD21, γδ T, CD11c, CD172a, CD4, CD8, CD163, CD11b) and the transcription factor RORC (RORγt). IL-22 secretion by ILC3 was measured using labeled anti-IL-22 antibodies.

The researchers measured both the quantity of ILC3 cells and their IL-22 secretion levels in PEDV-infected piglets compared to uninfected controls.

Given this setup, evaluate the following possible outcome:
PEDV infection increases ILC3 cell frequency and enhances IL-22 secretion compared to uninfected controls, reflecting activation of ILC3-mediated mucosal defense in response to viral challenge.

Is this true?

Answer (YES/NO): NO